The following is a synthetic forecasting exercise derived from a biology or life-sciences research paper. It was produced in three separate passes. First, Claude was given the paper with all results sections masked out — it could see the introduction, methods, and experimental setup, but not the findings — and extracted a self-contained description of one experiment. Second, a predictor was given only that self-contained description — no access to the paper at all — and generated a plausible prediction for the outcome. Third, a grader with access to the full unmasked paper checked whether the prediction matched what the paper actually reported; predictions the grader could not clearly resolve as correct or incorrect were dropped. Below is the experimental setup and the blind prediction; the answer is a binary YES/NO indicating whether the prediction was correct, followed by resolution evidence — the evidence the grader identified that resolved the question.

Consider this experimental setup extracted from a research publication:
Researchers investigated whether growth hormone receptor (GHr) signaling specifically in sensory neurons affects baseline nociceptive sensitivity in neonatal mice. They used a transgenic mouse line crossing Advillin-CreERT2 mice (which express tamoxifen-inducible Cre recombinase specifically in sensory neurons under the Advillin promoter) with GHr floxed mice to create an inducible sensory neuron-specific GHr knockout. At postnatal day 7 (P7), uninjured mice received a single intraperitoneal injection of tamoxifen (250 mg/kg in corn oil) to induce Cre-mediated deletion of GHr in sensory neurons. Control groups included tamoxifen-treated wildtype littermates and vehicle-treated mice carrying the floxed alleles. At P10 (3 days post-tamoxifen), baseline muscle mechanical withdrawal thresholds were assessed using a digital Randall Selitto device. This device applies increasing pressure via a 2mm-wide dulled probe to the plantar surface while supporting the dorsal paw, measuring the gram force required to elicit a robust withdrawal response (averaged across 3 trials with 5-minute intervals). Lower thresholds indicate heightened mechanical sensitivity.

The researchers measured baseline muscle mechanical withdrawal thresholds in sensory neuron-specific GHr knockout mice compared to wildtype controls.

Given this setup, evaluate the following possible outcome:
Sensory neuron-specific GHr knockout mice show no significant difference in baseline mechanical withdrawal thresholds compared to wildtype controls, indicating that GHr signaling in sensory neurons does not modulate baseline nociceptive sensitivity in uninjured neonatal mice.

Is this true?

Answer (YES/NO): NO